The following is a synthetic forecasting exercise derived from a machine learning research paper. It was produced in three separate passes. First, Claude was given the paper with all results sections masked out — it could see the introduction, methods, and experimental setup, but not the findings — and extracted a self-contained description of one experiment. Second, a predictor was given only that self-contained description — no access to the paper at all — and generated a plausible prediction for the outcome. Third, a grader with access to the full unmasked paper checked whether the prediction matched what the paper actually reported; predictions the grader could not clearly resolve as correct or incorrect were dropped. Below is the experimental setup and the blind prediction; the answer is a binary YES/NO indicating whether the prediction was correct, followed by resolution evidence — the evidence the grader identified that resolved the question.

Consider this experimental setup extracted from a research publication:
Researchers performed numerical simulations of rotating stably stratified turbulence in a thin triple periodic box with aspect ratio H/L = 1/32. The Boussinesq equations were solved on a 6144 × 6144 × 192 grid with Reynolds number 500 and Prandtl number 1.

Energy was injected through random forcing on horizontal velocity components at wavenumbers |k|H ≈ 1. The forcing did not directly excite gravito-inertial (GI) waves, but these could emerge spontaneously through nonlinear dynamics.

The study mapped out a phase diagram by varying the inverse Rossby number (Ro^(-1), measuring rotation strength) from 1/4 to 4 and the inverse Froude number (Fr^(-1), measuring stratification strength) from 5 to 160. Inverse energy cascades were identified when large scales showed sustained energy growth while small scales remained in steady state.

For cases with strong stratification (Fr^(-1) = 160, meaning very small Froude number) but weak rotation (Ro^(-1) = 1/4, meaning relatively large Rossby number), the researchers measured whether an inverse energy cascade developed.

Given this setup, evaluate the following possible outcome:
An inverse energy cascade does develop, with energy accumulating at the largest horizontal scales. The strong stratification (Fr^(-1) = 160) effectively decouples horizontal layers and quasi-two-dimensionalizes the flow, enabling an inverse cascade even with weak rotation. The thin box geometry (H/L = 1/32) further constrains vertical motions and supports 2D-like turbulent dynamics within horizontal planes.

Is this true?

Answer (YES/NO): NO